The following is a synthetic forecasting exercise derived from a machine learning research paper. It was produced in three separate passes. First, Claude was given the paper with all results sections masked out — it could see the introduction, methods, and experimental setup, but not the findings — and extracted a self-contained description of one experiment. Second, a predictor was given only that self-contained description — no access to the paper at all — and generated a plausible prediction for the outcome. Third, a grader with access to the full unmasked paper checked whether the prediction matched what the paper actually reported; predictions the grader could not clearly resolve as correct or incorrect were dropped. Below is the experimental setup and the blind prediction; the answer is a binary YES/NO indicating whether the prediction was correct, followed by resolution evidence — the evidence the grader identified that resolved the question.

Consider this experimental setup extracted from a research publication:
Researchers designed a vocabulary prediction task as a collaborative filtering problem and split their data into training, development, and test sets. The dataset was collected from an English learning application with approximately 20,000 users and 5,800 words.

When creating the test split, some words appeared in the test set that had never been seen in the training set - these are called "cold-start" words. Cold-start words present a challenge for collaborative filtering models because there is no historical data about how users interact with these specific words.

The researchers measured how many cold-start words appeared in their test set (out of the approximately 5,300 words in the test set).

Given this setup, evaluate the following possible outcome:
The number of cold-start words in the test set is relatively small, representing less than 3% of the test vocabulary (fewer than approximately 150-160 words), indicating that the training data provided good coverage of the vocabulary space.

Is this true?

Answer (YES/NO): YES